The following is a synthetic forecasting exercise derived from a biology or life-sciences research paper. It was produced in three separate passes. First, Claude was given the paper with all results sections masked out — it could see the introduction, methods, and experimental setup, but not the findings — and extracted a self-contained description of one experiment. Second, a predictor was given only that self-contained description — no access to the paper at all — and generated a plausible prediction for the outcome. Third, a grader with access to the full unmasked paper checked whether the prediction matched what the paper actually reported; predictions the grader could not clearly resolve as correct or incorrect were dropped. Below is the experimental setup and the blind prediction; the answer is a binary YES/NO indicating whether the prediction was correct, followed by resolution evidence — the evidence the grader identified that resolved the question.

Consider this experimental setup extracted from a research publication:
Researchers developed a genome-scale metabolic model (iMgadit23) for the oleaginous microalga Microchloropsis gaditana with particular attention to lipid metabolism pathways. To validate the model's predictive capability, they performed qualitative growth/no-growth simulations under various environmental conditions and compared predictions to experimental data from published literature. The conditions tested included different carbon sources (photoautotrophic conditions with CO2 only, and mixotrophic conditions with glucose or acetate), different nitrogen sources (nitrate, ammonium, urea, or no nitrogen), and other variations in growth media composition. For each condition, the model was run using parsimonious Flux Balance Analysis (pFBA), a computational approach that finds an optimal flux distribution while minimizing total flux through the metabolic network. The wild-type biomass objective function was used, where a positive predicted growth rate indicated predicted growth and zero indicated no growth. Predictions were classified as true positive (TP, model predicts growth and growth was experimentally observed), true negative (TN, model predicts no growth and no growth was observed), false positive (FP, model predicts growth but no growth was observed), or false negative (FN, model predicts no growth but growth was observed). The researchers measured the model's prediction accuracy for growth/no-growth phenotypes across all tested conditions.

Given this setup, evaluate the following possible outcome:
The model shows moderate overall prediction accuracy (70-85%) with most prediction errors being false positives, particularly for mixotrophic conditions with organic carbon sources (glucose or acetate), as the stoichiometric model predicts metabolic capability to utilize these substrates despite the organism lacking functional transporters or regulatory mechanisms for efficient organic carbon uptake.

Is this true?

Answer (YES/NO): NO